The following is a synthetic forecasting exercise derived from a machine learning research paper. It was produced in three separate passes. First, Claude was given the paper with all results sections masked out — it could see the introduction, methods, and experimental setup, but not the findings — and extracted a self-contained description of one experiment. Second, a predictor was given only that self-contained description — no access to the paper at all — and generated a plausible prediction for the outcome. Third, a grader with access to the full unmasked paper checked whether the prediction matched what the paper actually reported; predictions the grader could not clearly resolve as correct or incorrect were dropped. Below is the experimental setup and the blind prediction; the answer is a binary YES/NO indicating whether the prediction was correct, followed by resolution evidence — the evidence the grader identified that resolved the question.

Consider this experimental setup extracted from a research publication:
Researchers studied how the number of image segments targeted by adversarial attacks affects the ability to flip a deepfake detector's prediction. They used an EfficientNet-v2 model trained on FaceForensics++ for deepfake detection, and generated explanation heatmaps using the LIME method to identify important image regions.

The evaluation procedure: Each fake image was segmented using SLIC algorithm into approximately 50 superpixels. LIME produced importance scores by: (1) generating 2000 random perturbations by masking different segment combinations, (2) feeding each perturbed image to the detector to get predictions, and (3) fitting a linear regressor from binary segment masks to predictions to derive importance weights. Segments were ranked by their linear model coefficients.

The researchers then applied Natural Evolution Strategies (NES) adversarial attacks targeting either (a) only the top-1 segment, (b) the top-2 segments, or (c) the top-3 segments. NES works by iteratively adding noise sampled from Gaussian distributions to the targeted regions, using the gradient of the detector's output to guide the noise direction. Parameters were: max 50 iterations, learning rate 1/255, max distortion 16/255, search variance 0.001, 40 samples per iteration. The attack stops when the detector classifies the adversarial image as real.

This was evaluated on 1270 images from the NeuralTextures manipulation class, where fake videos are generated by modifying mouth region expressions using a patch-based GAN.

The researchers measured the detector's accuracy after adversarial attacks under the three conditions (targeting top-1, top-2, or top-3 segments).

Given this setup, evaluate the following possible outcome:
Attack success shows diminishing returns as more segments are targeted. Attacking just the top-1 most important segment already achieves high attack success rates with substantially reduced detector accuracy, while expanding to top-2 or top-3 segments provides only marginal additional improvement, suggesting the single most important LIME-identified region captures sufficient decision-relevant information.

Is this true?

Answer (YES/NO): NO